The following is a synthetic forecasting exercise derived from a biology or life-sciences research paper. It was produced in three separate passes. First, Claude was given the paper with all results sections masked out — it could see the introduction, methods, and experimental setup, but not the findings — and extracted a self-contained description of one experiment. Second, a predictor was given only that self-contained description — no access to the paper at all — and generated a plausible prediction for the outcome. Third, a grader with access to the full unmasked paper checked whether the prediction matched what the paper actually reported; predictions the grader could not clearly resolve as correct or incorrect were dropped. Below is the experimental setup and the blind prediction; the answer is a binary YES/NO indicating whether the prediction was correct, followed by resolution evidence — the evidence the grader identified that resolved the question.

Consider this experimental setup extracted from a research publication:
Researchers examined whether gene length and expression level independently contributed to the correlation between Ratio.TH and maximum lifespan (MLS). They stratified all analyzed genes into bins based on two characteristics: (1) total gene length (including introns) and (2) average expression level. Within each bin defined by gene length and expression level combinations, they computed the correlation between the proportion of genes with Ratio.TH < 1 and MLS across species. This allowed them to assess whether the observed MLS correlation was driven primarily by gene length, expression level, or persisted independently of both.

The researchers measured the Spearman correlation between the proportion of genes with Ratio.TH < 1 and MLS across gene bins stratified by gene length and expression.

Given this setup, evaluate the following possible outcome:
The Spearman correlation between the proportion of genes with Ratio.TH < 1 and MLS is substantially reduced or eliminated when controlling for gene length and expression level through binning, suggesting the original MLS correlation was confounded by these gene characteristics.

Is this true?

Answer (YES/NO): NO